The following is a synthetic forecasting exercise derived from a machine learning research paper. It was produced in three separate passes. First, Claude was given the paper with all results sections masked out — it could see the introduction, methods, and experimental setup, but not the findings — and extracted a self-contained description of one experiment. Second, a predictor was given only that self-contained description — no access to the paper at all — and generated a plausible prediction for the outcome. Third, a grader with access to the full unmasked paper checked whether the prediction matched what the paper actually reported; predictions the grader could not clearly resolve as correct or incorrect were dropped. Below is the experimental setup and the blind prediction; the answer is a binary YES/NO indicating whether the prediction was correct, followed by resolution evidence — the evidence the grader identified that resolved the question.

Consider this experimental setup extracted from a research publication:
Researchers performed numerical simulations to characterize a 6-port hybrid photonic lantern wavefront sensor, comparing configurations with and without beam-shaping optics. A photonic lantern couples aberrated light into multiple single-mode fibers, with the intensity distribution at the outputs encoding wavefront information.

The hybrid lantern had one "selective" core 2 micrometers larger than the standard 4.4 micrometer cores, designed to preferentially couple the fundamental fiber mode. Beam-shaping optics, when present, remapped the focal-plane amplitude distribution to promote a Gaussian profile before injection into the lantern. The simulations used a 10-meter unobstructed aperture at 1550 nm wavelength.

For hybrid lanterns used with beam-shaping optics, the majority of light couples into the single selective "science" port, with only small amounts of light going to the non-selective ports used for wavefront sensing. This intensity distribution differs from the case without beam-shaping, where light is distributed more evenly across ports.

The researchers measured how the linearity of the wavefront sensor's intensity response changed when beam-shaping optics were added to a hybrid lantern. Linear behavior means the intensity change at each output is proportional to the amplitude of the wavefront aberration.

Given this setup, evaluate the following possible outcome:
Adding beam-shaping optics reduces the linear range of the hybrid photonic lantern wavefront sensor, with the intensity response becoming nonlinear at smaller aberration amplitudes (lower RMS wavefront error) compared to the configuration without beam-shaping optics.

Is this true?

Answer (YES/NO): YES